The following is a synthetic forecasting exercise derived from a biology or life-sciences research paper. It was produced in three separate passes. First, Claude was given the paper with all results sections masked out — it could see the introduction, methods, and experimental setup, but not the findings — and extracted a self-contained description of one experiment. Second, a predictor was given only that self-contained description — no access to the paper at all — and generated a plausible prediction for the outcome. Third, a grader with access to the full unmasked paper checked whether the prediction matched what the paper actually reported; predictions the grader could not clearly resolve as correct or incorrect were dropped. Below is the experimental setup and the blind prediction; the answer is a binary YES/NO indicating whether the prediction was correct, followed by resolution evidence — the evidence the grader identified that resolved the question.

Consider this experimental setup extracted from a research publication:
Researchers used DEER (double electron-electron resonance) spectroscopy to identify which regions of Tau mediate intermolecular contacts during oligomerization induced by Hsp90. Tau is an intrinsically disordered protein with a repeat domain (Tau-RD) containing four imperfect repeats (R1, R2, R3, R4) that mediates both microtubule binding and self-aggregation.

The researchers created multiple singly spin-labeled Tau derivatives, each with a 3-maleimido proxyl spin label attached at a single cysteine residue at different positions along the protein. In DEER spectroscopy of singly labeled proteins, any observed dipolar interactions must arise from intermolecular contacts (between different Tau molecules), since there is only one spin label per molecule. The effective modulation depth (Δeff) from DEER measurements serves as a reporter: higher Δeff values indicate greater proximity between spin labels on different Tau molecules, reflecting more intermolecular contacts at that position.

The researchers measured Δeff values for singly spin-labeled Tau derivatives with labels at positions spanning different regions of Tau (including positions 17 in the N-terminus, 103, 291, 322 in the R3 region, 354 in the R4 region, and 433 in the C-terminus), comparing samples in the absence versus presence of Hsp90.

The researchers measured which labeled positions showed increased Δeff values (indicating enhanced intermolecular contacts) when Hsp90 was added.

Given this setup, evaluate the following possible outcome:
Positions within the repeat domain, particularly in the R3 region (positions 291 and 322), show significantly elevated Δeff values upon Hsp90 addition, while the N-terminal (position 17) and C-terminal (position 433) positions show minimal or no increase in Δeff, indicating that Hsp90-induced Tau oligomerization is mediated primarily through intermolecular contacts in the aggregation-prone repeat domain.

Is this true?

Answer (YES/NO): NO